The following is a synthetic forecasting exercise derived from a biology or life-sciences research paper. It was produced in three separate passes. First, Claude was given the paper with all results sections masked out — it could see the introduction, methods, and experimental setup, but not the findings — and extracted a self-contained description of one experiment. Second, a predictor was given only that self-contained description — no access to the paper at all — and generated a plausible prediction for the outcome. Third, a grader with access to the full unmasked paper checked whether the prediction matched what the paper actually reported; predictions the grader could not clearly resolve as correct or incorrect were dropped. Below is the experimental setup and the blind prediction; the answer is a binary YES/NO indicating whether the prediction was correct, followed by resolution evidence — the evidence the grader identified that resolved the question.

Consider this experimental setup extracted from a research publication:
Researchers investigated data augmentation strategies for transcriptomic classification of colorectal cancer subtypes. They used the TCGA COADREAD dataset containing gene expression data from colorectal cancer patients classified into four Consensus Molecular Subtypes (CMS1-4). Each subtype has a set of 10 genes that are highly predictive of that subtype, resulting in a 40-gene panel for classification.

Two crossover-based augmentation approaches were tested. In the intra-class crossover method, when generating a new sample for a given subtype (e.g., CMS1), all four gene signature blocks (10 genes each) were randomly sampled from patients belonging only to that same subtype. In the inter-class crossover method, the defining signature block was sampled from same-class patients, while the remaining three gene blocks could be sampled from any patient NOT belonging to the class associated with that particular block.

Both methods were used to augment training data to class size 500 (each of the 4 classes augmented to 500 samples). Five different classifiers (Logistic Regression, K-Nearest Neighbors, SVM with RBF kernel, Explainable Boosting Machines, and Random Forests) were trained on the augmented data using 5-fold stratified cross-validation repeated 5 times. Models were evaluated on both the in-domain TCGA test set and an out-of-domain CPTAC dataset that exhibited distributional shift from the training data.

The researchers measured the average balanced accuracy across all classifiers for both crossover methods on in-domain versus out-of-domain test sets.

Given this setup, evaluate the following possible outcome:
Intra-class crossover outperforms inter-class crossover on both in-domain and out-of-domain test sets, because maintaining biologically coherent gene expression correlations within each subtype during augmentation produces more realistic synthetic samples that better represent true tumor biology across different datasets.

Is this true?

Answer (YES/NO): NO